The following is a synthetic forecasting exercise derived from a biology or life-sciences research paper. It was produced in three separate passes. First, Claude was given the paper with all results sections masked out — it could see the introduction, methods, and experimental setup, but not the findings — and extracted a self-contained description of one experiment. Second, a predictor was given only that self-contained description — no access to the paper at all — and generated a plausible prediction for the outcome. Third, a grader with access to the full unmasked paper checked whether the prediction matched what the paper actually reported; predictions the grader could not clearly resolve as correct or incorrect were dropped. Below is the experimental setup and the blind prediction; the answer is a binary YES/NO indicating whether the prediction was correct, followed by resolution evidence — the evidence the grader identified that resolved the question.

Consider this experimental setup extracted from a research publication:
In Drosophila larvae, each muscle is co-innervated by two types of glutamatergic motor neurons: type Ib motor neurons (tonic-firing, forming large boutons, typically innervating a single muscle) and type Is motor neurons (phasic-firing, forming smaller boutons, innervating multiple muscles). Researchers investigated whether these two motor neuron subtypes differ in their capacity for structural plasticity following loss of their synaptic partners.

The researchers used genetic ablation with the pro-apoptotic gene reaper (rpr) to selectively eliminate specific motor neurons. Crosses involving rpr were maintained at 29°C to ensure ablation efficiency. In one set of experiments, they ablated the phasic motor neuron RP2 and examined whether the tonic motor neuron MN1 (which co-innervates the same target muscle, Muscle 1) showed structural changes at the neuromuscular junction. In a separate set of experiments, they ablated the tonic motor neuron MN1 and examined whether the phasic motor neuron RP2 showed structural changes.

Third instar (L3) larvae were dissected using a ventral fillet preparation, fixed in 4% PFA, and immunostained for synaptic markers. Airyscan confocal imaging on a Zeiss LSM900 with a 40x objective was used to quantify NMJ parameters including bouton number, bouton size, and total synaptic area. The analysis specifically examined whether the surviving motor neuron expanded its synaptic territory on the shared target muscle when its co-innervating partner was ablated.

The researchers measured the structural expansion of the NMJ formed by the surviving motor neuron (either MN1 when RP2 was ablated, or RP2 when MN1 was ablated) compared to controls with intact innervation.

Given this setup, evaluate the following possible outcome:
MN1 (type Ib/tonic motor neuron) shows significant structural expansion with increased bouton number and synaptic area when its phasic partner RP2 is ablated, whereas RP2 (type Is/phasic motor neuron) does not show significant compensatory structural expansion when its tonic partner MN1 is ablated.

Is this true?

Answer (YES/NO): YES